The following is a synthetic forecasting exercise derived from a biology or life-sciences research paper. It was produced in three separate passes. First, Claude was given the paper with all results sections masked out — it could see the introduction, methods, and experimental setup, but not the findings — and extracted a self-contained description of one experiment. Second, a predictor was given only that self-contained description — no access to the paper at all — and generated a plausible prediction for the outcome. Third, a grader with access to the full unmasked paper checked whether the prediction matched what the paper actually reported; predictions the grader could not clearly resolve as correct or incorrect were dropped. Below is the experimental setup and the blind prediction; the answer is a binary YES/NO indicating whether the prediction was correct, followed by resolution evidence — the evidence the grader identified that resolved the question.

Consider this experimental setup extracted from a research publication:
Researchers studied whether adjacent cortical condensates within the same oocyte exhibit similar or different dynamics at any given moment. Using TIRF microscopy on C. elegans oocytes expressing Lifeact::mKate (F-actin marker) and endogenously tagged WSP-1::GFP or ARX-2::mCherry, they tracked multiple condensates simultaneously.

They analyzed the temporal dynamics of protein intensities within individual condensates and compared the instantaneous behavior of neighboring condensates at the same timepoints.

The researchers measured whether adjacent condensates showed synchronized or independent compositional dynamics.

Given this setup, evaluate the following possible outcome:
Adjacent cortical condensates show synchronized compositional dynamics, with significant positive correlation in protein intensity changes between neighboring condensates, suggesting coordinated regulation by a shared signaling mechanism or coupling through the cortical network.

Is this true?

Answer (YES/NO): NO